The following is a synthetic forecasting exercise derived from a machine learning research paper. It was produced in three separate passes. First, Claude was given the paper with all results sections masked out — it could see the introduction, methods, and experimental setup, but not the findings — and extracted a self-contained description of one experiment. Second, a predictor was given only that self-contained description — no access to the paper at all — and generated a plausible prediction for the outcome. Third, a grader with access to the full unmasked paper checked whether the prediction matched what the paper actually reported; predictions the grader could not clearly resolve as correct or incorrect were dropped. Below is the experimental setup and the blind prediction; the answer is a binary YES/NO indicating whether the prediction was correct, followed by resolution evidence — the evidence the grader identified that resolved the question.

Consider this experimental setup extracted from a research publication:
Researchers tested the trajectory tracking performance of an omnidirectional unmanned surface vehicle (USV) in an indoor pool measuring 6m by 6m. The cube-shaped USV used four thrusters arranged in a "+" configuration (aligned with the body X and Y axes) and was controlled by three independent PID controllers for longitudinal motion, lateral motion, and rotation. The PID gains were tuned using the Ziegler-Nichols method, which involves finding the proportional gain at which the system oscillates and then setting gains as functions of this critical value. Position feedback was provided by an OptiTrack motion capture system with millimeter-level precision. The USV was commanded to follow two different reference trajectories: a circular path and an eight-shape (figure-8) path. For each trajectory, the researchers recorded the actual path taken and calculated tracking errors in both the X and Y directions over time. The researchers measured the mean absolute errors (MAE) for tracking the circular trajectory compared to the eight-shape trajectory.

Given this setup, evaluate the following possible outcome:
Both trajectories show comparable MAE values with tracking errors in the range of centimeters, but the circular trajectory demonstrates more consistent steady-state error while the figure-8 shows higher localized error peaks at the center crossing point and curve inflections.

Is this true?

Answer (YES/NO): NO